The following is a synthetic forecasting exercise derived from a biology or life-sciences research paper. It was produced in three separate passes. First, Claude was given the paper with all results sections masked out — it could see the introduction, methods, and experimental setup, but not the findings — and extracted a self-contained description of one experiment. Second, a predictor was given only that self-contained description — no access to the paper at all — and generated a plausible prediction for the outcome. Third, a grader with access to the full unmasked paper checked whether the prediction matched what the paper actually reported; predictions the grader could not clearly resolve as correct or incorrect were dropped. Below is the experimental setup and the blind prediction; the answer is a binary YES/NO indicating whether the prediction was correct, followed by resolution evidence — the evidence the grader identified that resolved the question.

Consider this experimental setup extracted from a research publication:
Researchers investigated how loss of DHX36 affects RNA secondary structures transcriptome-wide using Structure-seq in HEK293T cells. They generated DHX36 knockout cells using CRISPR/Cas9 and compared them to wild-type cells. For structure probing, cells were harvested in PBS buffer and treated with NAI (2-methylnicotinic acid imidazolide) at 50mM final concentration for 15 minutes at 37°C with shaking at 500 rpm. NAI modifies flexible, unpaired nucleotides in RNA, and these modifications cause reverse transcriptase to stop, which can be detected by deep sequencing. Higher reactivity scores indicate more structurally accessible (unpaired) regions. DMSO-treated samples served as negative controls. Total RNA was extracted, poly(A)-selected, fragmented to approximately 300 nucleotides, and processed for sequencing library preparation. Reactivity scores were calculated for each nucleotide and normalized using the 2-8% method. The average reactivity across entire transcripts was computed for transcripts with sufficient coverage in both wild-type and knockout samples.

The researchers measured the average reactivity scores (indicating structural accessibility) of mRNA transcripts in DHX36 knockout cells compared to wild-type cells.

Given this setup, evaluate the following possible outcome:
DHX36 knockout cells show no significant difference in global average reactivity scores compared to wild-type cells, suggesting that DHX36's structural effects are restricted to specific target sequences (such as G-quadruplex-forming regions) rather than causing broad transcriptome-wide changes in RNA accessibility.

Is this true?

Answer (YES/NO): NO